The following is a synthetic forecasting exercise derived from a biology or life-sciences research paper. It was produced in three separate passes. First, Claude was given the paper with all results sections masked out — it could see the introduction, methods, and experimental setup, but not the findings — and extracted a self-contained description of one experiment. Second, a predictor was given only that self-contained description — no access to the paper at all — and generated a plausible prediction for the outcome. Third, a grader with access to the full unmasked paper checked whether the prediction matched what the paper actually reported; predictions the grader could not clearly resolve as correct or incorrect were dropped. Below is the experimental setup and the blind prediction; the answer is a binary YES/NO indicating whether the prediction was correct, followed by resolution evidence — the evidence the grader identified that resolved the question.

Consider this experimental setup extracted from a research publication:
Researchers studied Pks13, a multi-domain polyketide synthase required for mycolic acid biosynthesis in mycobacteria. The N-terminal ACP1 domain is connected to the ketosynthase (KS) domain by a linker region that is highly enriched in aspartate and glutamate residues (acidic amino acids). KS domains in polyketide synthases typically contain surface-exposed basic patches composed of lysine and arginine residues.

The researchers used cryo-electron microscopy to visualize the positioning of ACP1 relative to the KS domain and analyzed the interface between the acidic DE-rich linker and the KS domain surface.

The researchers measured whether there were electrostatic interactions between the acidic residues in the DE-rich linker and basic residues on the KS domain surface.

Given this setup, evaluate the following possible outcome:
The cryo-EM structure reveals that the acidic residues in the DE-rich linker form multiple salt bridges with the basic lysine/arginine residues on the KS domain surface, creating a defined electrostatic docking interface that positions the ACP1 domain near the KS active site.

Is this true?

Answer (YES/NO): NO